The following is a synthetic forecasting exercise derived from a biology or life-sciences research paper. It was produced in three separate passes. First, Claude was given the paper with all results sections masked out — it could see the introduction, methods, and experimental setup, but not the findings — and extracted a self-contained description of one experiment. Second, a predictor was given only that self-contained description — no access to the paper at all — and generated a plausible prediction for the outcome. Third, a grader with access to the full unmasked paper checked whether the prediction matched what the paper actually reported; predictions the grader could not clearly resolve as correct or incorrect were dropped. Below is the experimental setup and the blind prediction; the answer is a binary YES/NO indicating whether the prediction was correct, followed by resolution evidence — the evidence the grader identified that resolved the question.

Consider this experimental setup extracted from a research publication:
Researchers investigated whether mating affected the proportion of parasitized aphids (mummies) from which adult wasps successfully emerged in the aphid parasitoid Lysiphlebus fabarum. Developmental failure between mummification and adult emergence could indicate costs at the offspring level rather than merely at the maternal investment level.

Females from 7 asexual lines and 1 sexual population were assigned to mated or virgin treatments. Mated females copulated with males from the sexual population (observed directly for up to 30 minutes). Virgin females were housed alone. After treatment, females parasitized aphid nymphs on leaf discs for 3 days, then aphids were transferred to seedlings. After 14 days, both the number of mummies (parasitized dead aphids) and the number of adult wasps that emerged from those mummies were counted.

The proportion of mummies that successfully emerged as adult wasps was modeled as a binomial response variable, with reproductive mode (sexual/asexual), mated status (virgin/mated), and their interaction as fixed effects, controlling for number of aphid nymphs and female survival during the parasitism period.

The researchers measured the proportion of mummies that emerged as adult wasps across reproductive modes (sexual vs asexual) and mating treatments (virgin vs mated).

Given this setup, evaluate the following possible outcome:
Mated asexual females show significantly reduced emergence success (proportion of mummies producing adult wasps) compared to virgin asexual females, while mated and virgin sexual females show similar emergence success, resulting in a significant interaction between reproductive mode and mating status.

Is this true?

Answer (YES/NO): NO